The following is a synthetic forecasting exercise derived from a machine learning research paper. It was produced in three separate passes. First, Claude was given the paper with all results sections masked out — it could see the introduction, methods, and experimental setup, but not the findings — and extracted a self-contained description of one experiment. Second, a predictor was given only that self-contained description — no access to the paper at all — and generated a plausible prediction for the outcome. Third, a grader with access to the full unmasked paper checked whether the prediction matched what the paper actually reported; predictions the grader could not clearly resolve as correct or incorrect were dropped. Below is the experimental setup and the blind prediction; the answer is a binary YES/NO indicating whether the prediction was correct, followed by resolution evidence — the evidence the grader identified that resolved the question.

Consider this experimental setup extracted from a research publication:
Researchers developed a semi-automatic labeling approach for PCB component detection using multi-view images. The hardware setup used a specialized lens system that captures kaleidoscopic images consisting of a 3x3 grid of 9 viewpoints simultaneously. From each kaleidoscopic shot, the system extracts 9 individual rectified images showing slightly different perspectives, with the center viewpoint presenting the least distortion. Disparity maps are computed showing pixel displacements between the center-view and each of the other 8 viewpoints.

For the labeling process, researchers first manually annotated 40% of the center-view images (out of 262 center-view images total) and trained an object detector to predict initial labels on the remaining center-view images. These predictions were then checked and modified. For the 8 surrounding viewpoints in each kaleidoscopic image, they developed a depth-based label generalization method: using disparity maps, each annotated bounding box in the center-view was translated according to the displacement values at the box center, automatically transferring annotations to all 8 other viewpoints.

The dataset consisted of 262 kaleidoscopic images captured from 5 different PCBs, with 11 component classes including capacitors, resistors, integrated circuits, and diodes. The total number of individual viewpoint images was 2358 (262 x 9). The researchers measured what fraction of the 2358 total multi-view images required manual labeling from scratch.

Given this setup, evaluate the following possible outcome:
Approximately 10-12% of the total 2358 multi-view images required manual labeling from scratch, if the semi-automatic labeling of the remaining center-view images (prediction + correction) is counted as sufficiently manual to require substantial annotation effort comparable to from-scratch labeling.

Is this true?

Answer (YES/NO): NO